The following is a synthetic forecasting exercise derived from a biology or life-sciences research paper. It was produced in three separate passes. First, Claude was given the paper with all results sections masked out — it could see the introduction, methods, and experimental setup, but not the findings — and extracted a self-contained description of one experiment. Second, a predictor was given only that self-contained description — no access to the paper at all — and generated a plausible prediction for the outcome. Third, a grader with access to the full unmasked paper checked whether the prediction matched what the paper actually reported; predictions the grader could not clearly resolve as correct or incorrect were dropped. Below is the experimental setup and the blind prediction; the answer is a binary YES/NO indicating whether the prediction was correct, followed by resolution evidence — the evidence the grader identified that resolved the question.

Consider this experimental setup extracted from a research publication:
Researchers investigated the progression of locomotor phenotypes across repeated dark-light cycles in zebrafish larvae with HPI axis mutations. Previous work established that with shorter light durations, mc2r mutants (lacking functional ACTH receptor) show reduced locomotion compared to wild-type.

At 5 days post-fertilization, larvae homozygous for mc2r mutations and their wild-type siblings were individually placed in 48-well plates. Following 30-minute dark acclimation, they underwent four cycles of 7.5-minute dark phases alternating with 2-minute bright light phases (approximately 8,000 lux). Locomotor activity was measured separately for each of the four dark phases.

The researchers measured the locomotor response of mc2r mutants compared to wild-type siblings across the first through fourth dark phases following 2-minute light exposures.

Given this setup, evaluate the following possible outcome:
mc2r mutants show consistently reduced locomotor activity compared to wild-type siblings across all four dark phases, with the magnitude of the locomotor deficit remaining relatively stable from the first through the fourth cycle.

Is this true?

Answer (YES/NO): YES